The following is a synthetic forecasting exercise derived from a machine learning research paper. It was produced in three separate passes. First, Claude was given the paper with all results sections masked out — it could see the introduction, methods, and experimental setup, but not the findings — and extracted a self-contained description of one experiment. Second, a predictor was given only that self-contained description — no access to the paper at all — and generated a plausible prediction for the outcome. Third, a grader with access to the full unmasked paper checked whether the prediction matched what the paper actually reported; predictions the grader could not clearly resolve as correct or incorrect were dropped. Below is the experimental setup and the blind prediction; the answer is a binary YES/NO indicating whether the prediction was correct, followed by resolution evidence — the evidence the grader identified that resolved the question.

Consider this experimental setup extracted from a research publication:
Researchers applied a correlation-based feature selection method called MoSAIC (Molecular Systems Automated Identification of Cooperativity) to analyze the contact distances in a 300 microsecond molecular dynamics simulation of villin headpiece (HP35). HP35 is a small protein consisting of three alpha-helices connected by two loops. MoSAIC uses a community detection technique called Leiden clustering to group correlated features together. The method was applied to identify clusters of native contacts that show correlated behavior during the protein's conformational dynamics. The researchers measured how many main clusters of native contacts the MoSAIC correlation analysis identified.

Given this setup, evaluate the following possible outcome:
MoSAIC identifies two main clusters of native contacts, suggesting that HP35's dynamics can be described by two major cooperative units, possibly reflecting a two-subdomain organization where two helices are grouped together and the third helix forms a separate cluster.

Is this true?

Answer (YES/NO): NO